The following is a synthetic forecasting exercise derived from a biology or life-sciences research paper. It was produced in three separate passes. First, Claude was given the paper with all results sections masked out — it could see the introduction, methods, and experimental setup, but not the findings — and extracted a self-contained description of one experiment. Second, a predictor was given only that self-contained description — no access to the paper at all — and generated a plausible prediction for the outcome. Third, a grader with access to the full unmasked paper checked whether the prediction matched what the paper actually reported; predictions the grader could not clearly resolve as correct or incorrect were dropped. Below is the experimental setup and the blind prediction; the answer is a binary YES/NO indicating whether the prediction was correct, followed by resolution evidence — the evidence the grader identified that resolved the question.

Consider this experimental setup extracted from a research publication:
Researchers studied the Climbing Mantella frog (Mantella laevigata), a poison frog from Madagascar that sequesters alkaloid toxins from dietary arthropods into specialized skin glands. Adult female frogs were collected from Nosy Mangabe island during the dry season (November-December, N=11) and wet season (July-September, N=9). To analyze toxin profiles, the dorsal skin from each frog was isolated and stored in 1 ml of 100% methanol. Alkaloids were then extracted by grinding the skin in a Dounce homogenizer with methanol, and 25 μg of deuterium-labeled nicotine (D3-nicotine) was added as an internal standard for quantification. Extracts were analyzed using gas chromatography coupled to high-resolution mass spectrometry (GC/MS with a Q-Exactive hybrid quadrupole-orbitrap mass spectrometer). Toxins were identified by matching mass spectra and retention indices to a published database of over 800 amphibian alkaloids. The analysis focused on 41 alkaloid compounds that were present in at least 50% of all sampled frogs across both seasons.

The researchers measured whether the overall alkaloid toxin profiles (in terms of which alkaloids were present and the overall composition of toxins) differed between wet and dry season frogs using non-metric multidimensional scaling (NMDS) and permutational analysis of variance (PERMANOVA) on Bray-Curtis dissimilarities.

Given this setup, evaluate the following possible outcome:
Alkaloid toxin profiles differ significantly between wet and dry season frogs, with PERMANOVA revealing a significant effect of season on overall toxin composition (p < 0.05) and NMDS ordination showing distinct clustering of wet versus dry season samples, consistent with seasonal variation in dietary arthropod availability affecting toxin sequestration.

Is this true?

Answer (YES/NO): NO